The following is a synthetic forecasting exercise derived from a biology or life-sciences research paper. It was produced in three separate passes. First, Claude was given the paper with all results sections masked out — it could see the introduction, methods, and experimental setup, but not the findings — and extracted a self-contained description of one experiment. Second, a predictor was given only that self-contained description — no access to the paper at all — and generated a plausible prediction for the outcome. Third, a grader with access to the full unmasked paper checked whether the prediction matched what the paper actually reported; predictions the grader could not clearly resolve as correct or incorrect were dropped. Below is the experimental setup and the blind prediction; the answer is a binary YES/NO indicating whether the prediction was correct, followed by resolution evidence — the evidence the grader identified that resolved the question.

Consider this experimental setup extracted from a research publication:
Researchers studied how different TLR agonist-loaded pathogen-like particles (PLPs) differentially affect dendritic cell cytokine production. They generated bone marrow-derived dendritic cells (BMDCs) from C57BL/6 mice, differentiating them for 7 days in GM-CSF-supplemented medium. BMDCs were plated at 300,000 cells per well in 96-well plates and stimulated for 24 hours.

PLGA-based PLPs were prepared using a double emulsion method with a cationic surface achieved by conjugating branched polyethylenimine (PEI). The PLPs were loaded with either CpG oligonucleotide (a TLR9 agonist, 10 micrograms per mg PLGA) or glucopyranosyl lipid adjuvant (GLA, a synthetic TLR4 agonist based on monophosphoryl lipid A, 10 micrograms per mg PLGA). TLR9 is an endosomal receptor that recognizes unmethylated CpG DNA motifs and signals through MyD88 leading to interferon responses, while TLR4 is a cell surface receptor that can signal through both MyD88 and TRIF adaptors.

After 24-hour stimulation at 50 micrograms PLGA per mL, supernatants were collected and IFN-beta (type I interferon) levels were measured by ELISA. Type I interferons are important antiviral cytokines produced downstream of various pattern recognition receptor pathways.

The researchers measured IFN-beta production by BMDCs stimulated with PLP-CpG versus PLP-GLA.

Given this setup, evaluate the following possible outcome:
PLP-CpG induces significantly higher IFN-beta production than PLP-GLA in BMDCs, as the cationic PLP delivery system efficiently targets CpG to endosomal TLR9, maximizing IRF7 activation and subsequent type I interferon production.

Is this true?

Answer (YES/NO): YES